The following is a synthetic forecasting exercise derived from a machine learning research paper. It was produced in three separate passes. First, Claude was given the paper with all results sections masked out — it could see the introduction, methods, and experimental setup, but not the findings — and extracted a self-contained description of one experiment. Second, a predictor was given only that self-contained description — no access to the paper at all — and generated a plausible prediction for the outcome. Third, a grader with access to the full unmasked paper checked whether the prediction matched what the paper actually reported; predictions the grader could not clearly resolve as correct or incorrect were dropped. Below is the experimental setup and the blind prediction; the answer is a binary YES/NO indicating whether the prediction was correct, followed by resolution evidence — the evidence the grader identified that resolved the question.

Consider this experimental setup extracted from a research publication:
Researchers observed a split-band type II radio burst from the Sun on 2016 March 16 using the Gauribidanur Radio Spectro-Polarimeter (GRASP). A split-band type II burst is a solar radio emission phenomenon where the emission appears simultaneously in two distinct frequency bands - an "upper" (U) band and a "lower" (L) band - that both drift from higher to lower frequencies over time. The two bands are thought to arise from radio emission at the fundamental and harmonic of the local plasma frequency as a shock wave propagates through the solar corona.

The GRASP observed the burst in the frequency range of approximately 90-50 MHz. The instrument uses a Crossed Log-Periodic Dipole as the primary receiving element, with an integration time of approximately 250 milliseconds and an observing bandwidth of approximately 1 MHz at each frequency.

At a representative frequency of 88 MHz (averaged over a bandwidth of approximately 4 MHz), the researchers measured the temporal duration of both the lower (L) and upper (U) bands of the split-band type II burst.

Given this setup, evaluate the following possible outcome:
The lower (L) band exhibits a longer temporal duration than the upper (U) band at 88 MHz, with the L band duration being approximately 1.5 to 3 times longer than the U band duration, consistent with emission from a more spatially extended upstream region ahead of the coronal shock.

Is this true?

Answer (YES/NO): NO